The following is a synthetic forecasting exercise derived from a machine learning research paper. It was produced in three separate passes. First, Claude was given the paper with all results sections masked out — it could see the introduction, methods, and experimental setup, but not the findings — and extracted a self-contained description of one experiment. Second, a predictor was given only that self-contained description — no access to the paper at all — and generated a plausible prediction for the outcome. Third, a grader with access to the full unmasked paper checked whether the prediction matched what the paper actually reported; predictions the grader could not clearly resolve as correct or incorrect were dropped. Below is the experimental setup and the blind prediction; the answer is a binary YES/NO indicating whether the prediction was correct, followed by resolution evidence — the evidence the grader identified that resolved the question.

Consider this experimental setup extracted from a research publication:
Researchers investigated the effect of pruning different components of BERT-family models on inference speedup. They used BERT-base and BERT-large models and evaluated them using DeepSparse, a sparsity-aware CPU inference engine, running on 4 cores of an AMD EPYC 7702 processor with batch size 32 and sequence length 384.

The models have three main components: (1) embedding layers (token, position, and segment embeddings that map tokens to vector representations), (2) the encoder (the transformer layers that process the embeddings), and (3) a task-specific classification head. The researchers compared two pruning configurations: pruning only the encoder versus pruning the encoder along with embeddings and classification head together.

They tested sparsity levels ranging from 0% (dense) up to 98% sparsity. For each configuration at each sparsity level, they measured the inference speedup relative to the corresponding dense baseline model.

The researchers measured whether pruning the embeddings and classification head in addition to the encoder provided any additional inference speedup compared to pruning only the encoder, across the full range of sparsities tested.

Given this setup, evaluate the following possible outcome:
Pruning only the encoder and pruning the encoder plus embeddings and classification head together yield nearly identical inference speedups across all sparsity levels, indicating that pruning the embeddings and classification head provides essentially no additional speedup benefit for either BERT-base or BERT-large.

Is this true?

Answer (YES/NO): YES